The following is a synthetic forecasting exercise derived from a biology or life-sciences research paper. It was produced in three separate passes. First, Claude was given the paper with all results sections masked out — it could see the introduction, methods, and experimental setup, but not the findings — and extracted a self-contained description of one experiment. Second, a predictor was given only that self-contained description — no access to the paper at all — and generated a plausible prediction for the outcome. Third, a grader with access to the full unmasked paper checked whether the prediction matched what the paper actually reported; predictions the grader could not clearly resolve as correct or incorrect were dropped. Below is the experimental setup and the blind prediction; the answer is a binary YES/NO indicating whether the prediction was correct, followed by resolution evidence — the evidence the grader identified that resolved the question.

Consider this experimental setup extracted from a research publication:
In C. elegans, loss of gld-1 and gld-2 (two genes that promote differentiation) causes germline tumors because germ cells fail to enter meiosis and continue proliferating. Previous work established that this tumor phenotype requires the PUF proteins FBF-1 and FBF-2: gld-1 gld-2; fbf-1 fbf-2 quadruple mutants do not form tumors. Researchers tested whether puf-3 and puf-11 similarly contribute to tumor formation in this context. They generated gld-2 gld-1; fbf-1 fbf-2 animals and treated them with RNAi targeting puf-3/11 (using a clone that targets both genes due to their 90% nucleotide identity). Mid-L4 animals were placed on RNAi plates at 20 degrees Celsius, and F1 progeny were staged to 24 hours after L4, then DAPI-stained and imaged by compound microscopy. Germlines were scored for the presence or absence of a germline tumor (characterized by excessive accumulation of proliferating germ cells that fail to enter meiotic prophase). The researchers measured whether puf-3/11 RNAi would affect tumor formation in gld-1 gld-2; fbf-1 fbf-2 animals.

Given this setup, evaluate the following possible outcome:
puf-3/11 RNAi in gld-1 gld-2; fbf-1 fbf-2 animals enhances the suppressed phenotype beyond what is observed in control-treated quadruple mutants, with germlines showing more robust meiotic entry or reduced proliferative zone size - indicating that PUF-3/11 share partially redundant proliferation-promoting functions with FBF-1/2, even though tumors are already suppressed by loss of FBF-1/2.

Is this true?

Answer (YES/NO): NO